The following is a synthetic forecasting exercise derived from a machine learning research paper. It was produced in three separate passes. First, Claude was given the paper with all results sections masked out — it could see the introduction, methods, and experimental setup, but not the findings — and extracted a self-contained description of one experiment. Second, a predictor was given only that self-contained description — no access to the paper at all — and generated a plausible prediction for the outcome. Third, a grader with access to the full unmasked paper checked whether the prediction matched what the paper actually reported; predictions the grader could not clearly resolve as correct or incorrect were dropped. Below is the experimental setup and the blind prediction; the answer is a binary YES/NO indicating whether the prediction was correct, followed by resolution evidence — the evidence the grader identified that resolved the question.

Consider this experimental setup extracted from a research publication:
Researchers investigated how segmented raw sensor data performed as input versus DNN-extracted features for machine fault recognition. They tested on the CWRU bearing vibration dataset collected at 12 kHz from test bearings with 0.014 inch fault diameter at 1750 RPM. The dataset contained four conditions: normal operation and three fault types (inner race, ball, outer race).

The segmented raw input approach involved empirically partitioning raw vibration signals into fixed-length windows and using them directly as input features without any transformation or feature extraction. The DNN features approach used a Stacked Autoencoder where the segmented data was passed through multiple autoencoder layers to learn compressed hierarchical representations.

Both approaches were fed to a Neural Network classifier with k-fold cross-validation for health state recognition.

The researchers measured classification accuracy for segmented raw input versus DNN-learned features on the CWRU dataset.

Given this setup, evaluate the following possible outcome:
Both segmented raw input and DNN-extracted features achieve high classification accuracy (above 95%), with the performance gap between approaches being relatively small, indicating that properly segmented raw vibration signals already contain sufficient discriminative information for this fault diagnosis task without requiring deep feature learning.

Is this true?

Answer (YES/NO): NO